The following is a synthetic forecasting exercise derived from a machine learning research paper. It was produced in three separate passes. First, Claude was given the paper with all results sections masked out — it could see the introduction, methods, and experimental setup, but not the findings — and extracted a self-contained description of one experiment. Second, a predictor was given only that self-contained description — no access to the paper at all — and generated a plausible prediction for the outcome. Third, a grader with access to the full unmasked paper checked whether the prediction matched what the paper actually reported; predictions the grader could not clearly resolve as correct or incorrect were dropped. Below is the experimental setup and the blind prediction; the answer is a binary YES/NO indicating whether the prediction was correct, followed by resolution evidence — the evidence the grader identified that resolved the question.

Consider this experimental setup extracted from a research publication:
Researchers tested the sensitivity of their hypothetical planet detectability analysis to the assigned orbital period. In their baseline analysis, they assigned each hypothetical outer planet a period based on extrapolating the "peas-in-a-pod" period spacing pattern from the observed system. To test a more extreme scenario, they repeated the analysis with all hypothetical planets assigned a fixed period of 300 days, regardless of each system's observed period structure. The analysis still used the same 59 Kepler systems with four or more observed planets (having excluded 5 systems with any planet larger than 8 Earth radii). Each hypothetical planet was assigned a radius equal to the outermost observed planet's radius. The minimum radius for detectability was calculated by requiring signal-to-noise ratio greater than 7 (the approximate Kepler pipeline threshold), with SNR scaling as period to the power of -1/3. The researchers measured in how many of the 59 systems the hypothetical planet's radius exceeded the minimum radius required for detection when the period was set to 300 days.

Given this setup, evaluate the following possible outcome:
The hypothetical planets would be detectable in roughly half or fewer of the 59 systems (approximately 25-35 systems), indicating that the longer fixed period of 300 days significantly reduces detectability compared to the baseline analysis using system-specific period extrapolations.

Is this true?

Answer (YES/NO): NO